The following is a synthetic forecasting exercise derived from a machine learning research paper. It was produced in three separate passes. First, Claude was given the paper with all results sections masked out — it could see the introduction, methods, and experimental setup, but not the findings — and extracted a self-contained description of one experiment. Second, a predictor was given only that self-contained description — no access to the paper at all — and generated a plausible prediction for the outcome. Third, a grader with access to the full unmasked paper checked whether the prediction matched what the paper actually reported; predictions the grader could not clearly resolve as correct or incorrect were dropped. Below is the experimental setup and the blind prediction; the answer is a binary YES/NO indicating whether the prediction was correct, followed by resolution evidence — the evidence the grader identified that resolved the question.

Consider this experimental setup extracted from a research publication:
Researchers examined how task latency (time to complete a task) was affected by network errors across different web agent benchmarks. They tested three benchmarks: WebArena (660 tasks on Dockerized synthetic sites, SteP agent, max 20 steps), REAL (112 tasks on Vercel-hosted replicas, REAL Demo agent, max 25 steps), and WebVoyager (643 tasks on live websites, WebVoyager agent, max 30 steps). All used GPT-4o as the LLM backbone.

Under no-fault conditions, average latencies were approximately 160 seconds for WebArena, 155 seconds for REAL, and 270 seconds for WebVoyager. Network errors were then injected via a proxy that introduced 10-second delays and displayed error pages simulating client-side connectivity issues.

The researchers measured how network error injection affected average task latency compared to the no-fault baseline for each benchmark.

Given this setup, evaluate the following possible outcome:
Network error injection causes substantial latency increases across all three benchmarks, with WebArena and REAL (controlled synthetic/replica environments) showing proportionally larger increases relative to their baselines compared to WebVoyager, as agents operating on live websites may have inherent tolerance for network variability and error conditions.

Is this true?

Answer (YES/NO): NO